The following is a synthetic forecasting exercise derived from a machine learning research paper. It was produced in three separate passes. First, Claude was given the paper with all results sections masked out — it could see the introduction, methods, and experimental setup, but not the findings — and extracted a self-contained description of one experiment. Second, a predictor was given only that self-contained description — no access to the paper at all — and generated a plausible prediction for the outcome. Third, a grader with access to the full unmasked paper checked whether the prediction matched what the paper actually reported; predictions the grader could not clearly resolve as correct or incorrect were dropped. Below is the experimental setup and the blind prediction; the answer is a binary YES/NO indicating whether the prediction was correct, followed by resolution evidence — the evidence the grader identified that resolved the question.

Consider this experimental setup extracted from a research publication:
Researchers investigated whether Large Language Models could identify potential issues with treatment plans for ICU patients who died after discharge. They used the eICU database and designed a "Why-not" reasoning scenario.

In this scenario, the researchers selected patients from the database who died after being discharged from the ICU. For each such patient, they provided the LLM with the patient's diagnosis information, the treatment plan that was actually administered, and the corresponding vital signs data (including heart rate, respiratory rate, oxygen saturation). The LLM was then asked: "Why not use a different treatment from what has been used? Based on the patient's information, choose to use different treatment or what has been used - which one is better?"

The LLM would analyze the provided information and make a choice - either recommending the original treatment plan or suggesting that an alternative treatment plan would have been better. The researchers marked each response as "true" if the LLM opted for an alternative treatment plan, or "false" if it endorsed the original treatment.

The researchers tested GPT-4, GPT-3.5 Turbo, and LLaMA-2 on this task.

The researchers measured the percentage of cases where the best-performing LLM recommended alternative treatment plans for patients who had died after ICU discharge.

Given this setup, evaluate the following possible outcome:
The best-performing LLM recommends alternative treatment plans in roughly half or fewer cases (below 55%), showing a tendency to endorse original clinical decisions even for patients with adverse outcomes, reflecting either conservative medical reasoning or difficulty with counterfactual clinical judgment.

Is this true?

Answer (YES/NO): NO